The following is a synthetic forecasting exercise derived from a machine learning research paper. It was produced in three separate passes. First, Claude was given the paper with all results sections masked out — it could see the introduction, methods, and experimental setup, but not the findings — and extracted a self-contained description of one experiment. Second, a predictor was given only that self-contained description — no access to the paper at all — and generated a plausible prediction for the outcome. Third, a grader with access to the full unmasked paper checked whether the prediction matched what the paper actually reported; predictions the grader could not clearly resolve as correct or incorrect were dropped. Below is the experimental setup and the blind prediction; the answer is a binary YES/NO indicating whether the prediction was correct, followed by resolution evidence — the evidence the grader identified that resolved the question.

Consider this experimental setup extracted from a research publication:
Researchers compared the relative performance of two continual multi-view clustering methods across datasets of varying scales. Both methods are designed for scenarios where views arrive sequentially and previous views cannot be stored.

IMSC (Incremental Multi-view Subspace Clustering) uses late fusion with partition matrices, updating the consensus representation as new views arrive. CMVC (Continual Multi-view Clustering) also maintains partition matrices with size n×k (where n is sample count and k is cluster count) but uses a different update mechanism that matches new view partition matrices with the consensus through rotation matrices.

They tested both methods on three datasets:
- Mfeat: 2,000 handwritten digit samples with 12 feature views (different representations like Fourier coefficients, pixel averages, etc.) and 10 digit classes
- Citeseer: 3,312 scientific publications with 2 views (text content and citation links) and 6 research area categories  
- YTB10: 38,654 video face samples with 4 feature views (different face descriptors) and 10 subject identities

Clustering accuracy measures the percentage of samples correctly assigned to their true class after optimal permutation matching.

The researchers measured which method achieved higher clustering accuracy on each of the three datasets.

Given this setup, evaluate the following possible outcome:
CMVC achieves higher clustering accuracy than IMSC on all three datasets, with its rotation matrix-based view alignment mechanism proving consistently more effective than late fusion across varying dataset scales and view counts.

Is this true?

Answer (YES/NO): NO